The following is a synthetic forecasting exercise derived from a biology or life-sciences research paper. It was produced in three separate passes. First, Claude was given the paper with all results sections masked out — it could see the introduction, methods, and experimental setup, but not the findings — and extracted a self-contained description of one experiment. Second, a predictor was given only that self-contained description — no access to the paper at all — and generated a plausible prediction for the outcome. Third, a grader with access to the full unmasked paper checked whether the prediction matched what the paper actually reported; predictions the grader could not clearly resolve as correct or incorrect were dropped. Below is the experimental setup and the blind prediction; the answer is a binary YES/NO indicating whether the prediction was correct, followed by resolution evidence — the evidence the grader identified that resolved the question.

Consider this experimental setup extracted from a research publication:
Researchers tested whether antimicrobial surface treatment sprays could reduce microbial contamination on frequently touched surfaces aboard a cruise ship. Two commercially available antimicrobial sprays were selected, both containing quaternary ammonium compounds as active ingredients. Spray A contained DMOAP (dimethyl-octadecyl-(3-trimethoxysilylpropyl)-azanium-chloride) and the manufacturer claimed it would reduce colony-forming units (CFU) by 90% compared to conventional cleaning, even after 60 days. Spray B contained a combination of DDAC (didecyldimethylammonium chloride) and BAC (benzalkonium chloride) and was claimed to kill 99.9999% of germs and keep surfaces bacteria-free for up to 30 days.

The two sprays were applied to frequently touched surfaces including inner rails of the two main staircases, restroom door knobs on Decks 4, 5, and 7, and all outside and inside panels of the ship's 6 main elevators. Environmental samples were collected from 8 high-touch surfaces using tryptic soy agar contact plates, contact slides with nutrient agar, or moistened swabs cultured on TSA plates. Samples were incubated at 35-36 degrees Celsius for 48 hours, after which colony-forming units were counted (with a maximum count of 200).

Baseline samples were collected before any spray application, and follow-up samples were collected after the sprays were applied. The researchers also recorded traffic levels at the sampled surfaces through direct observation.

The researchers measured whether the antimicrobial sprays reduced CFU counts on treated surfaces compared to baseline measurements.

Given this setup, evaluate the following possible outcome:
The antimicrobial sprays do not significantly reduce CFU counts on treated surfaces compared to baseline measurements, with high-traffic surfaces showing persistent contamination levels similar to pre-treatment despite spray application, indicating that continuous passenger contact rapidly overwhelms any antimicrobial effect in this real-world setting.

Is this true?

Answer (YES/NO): YES